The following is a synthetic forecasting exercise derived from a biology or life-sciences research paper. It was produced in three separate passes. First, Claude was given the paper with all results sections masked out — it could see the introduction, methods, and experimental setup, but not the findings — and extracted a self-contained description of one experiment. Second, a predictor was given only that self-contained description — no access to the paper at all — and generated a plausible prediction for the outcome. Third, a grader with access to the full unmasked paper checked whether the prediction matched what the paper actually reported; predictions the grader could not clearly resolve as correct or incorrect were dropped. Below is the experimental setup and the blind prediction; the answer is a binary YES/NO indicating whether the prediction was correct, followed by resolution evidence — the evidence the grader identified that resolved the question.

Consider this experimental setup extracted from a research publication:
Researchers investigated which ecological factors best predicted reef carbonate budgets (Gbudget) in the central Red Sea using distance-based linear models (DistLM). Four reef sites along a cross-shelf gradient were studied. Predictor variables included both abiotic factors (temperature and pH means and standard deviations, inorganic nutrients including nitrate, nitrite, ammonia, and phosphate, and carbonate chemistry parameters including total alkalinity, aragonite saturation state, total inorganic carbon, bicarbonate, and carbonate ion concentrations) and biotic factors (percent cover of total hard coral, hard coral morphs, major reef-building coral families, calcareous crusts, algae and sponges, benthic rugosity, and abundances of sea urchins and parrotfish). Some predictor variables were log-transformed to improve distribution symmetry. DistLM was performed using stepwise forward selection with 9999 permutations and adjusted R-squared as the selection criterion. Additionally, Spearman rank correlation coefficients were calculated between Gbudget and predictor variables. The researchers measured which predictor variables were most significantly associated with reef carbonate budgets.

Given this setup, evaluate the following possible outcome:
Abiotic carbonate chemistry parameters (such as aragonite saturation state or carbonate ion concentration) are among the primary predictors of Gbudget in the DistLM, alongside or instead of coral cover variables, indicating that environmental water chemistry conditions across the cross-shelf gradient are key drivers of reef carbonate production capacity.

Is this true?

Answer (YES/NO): YES